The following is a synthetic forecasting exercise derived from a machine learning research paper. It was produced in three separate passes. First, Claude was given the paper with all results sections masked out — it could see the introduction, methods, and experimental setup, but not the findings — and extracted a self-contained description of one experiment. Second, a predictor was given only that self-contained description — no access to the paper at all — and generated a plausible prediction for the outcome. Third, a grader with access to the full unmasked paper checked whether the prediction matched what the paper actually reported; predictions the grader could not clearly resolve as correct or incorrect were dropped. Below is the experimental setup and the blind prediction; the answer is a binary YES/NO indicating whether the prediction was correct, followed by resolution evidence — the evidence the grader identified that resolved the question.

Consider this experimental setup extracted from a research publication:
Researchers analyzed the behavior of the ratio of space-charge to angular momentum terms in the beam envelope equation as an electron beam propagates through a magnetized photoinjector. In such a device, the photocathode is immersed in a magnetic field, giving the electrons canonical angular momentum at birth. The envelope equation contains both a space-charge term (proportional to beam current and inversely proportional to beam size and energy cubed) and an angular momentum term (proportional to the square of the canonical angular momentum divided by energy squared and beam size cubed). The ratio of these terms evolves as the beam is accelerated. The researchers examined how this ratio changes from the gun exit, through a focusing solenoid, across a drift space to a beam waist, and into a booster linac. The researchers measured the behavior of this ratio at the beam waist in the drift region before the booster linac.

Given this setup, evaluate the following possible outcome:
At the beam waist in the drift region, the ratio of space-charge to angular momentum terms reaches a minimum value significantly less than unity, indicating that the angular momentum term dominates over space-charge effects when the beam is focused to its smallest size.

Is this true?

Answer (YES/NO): NO